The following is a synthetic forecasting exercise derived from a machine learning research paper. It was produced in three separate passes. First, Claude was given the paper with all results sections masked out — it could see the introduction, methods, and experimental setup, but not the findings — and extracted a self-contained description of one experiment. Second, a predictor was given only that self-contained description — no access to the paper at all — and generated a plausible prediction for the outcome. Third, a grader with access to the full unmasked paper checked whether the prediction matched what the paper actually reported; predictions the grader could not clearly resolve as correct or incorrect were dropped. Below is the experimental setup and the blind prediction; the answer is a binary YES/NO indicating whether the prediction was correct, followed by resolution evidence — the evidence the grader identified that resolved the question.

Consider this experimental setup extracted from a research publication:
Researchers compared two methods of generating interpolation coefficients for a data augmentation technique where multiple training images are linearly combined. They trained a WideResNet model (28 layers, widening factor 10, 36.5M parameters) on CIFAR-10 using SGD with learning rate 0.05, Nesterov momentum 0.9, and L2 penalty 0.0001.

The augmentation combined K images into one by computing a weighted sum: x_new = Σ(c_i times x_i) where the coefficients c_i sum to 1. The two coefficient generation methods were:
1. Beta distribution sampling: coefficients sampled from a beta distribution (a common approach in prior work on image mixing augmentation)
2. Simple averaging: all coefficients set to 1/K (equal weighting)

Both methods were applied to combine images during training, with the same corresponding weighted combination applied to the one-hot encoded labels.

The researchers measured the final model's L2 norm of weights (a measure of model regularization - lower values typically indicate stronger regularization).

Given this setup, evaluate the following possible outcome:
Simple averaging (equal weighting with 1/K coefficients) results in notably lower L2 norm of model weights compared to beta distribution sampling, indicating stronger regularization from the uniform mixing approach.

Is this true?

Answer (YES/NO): NO